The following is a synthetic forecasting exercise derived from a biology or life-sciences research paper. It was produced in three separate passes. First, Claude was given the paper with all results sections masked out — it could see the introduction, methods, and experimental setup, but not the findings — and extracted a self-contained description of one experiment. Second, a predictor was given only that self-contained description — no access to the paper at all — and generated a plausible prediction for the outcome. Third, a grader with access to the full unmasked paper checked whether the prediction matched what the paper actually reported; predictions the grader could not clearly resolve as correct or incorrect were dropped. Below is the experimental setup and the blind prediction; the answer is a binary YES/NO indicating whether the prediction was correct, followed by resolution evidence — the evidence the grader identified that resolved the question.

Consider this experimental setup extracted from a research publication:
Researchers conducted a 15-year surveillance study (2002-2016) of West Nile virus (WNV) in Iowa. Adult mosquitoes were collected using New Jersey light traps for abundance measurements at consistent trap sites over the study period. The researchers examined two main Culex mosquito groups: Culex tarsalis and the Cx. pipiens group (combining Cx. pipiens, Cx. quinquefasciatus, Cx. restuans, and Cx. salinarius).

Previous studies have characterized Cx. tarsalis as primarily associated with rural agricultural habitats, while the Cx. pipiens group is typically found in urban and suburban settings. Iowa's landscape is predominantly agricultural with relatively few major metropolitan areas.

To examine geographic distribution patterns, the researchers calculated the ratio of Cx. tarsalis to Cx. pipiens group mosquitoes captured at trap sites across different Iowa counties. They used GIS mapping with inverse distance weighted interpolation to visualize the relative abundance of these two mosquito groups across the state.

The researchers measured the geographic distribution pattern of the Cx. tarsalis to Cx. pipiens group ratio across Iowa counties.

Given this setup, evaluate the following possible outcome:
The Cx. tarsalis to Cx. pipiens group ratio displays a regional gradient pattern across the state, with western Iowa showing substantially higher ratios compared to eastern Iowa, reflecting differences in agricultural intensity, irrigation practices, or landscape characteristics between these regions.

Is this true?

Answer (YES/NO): YES